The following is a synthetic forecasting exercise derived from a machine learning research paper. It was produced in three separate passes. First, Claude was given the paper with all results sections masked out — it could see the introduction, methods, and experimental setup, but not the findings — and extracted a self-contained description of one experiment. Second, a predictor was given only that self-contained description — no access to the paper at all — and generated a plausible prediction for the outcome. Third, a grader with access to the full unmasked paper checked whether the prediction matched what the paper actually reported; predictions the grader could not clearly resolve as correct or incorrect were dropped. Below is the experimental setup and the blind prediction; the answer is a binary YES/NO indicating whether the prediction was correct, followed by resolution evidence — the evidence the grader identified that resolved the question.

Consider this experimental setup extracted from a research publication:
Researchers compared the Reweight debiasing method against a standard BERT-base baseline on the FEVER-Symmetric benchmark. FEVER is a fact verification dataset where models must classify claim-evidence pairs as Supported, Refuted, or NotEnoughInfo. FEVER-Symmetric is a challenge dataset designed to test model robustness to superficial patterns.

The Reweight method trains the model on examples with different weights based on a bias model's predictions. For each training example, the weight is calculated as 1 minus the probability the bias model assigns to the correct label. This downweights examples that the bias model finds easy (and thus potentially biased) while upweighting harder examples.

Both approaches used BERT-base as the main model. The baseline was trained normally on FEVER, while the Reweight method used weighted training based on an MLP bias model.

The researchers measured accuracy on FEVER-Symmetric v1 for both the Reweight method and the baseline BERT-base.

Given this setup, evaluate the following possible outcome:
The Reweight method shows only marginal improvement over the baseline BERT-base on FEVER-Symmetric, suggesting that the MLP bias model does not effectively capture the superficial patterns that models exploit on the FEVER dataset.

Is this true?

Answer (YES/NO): YES